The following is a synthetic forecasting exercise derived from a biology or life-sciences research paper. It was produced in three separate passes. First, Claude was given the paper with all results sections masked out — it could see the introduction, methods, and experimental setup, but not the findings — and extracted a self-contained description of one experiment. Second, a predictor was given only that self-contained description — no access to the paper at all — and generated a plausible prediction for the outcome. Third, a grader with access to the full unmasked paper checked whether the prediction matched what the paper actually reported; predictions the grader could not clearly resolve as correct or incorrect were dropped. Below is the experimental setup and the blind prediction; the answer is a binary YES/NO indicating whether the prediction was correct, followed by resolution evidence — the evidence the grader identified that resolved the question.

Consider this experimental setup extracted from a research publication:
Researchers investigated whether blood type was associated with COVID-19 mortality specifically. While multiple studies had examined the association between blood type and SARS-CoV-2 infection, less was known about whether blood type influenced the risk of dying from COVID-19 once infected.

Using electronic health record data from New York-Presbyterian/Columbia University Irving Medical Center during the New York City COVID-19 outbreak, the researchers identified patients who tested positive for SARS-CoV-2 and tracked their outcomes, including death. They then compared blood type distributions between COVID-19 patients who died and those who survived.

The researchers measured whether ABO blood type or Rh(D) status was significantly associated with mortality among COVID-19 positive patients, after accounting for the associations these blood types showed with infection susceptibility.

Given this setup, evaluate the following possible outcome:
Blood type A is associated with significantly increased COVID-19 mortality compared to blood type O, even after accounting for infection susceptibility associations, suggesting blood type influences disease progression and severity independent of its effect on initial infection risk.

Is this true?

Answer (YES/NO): NO